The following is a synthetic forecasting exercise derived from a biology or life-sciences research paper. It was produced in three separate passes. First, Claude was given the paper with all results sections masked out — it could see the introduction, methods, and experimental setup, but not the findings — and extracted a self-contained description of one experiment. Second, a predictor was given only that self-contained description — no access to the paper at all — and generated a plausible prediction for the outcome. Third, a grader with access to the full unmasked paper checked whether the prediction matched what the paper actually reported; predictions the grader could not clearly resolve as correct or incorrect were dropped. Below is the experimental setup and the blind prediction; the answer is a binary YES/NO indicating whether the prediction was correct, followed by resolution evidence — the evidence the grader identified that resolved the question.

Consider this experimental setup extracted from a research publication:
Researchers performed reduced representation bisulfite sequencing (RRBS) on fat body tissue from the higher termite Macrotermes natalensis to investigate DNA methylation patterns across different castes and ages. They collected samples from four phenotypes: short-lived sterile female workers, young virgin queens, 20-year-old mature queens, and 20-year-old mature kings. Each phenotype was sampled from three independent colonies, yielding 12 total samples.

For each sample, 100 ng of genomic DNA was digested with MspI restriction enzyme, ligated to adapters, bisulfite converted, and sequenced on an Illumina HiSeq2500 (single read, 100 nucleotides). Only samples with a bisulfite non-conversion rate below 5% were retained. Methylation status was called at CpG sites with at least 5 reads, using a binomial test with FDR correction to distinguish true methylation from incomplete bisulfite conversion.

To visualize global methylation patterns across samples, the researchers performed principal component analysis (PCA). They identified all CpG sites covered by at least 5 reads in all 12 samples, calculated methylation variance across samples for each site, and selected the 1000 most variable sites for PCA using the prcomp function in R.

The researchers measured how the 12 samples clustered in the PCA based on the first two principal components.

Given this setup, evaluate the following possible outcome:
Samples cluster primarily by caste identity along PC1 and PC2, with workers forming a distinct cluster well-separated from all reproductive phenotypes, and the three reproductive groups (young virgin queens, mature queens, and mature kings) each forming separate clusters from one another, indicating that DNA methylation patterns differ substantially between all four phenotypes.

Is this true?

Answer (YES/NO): NO